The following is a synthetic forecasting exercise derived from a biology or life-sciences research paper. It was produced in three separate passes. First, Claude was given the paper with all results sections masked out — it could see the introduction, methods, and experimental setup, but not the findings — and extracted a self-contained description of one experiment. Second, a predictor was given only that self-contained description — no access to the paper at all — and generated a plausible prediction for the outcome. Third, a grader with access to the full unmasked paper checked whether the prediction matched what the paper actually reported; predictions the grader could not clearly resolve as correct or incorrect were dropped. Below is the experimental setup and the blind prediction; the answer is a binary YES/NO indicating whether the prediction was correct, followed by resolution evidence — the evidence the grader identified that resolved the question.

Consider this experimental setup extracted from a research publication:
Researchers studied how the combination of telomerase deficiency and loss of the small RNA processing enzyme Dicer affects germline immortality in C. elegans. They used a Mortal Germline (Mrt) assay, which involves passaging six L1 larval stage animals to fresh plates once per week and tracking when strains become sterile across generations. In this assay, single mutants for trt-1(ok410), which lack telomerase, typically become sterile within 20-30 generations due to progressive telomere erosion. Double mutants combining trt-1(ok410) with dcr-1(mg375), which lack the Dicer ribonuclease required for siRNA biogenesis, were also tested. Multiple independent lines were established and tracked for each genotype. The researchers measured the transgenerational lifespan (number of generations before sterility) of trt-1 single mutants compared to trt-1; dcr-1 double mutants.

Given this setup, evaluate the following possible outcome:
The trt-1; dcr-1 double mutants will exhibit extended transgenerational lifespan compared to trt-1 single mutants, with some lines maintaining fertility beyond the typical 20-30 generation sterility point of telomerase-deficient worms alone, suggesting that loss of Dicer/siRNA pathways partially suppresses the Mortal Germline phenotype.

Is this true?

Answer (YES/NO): NO